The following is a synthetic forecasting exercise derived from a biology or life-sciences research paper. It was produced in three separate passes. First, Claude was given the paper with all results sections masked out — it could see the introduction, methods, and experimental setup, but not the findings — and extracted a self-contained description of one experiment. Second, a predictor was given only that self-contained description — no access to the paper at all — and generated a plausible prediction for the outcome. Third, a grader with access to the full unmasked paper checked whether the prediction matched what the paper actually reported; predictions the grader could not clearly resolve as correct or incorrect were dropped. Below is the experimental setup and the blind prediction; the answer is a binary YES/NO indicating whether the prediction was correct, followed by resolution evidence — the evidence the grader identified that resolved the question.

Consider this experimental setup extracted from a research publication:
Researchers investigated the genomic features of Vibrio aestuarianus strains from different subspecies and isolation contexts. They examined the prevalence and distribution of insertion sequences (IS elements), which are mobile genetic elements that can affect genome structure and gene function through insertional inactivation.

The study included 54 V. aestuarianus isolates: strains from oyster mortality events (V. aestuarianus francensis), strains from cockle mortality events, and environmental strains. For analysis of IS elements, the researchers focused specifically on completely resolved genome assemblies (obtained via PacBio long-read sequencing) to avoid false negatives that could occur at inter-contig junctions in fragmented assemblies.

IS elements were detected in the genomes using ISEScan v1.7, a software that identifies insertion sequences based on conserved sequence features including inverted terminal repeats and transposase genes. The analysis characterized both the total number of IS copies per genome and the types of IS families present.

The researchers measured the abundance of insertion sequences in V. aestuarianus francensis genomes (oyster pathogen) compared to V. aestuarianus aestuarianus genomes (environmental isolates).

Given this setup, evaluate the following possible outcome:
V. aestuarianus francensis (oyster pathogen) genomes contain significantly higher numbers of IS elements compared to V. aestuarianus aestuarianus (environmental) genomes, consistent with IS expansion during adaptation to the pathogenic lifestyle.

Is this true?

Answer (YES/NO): YES